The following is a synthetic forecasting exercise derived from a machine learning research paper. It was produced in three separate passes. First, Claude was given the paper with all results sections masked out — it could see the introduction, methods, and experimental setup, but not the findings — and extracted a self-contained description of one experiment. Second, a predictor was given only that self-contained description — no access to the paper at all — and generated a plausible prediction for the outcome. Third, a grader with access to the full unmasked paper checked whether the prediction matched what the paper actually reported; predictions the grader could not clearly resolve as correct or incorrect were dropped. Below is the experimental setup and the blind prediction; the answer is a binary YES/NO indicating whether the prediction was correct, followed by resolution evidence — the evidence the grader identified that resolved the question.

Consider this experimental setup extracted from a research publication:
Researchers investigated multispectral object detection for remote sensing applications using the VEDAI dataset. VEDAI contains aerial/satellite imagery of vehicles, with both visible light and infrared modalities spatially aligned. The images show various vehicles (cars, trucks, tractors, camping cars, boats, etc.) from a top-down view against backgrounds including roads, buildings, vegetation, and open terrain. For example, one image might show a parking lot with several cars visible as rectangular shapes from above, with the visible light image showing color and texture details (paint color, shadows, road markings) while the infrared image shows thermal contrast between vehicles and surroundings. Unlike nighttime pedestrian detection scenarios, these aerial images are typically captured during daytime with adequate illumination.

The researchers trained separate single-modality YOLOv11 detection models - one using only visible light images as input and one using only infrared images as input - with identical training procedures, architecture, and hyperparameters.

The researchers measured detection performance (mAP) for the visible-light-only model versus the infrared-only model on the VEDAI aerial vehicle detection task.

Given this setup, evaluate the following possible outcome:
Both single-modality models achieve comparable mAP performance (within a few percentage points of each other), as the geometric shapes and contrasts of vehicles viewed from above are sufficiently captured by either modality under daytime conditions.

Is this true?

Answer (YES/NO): NO